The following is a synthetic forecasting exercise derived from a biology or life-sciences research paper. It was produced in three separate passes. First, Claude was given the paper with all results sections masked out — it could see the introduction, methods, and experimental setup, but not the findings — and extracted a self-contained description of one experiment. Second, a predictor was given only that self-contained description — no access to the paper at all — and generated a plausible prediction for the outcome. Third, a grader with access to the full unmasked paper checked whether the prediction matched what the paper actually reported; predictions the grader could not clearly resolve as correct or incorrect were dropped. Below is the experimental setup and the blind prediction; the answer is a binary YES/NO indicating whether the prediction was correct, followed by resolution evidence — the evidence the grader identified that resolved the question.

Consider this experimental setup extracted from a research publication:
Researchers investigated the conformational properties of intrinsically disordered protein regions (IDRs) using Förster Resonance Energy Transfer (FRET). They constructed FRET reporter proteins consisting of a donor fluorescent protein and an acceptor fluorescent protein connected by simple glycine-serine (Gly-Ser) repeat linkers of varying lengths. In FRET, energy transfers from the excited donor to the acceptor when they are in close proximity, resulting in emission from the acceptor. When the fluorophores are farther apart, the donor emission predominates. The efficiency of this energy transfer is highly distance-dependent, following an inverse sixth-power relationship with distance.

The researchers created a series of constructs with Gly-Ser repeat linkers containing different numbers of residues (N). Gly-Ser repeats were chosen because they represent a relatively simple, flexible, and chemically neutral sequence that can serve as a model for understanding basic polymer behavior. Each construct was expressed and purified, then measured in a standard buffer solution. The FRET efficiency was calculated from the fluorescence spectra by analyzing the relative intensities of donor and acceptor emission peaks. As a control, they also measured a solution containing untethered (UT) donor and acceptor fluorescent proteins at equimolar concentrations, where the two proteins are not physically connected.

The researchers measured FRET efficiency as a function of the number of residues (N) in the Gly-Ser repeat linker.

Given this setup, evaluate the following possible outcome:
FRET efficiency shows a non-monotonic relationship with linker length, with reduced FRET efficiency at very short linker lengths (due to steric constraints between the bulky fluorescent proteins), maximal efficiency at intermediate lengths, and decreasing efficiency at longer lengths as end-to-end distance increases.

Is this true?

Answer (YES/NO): NO